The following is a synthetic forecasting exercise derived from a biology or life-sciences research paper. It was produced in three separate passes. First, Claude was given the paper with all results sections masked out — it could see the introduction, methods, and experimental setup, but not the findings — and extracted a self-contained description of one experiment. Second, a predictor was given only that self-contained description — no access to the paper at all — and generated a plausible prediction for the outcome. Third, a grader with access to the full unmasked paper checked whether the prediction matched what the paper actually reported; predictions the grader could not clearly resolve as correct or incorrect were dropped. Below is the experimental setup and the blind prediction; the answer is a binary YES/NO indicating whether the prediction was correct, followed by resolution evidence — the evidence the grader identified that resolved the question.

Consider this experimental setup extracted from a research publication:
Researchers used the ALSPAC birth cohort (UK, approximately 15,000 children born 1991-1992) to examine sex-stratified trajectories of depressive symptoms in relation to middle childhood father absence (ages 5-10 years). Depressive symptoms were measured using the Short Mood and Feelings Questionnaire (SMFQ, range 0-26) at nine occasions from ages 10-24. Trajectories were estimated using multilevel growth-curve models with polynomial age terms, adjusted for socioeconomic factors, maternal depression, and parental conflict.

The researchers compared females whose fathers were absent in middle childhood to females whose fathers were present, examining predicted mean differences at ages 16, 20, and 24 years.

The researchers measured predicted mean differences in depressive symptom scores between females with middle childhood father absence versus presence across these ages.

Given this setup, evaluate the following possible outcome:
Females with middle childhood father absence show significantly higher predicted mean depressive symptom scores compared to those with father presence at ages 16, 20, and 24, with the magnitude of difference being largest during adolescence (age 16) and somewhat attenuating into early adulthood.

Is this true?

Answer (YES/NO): NO